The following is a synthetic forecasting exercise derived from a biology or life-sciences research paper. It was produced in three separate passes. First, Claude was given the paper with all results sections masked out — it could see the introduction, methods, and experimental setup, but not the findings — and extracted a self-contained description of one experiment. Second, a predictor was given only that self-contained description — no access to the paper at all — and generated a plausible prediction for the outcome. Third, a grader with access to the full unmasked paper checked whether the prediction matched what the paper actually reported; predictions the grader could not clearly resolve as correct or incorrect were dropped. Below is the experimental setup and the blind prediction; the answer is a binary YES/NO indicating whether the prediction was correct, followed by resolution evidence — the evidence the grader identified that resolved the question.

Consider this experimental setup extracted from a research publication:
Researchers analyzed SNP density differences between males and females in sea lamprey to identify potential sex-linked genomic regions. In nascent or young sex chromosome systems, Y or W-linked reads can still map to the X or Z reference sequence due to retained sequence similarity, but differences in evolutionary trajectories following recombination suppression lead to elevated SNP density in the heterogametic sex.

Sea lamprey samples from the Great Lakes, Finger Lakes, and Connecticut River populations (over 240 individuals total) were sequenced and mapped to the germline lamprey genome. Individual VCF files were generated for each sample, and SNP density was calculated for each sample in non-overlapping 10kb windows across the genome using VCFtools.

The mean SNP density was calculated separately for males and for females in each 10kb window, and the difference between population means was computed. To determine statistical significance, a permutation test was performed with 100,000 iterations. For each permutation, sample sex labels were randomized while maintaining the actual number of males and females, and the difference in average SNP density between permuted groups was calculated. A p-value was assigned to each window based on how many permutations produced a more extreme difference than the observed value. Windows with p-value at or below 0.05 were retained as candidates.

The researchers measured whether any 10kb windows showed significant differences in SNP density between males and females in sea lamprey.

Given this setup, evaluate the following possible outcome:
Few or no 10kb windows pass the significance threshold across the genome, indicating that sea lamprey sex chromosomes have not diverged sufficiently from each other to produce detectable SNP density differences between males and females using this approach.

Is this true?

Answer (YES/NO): NO